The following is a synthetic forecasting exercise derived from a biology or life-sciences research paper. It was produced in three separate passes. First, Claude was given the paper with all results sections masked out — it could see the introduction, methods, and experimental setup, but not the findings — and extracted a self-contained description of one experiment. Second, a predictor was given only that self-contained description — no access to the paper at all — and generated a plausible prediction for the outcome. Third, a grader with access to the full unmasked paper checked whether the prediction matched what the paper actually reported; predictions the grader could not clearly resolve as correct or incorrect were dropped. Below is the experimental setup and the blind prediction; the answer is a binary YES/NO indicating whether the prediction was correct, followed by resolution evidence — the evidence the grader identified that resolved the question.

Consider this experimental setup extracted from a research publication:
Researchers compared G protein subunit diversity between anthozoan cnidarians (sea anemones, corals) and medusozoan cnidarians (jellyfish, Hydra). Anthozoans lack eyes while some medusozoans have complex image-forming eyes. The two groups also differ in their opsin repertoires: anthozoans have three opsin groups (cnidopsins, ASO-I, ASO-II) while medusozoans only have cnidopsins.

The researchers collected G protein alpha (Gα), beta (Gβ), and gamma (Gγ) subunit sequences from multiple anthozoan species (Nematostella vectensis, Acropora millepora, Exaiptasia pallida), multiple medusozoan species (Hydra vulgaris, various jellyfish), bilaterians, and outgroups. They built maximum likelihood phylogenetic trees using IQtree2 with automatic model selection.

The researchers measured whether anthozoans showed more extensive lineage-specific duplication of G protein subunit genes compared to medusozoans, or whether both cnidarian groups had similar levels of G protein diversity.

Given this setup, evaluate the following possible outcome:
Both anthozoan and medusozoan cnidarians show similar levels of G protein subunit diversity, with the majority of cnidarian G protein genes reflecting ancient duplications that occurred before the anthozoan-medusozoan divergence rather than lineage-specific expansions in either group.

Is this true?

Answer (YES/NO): NO